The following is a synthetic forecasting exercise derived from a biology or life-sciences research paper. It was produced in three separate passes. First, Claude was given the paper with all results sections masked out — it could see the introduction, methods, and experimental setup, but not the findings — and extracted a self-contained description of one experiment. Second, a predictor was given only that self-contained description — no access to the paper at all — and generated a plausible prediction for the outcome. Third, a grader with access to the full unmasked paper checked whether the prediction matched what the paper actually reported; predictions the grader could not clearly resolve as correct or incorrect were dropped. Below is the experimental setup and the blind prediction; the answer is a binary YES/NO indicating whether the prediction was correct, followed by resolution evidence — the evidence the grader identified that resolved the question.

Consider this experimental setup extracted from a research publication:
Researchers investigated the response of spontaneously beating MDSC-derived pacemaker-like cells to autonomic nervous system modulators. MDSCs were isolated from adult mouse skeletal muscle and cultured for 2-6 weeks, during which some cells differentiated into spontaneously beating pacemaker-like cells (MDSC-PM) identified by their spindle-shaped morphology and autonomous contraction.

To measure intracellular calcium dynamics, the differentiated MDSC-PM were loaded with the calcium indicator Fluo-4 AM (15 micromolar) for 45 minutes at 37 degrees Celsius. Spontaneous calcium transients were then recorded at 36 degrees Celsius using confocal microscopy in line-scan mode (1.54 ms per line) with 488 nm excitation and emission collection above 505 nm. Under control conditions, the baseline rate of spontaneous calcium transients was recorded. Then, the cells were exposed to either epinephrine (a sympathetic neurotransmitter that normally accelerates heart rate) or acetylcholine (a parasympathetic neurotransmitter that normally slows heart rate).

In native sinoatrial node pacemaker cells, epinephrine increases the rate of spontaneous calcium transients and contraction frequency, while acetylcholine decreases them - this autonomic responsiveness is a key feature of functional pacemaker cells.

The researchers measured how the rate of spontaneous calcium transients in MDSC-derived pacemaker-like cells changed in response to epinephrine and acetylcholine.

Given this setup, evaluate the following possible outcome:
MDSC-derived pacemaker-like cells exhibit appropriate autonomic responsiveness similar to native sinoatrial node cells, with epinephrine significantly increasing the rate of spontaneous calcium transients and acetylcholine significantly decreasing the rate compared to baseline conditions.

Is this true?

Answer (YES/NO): YES